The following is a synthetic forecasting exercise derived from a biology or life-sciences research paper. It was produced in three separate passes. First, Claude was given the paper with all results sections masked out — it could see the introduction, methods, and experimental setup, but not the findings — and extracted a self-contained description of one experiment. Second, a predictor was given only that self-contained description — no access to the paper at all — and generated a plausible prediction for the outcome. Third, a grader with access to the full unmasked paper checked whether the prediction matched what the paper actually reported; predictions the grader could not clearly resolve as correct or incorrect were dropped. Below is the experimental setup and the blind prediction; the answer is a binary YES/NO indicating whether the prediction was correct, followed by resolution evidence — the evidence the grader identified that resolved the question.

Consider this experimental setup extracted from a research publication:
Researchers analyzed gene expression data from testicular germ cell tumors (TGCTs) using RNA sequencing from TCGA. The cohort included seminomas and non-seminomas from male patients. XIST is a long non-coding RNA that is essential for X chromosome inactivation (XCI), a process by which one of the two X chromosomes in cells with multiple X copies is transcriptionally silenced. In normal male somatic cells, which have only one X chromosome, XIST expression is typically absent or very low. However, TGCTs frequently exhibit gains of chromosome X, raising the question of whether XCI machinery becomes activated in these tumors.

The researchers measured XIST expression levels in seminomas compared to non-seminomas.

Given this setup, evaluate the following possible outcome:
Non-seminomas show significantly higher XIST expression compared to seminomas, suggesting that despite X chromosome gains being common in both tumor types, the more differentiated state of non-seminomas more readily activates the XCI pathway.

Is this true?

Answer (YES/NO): NO